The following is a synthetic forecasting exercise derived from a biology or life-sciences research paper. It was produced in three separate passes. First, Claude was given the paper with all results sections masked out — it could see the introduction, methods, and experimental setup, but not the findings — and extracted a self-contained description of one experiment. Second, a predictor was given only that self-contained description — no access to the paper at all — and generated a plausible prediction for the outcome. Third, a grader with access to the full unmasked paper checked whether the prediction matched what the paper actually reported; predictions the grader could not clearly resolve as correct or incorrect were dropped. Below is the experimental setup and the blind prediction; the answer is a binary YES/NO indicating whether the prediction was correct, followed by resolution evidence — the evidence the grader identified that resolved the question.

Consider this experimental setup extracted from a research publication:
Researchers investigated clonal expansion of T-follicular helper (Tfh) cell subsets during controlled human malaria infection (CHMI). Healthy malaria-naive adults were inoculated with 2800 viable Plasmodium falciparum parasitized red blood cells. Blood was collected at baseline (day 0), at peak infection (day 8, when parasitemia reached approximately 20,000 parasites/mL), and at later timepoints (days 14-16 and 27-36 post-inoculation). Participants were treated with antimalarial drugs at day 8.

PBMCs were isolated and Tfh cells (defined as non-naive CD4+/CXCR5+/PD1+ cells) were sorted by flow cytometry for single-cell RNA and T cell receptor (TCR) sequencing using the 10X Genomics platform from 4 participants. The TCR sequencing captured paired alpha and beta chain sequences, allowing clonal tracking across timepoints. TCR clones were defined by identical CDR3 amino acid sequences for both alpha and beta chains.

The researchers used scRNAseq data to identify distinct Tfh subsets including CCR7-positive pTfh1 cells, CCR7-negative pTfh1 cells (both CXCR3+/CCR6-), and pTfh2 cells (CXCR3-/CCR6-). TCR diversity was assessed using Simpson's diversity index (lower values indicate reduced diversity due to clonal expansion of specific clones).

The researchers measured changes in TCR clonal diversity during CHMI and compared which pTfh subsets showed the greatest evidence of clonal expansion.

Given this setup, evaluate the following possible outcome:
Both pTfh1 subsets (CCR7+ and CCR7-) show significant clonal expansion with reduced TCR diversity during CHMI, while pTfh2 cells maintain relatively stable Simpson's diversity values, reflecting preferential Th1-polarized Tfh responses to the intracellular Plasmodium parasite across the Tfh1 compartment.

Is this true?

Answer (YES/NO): NO